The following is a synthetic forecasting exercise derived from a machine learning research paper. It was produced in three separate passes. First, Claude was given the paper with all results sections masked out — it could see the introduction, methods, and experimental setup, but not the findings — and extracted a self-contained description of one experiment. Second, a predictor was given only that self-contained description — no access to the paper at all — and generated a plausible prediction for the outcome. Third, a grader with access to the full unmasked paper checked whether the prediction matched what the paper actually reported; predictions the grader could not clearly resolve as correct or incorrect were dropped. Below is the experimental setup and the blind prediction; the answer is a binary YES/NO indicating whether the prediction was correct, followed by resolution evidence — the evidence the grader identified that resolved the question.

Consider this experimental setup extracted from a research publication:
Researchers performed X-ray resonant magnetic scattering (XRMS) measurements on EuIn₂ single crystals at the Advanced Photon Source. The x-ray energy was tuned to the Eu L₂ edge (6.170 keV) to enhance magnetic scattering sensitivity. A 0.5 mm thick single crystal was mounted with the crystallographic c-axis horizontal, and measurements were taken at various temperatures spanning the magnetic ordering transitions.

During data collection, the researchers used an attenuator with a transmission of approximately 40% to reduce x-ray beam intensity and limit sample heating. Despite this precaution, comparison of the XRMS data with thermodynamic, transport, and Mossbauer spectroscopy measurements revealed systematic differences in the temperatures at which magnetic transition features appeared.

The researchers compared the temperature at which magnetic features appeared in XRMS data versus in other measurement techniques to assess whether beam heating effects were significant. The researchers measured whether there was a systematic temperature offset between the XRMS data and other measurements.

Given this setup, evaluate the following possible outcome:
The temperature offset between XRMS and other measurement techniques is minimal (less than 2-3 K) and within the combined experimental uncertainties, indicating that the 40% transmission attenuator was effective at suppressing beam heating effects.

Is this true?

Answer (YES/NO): YES